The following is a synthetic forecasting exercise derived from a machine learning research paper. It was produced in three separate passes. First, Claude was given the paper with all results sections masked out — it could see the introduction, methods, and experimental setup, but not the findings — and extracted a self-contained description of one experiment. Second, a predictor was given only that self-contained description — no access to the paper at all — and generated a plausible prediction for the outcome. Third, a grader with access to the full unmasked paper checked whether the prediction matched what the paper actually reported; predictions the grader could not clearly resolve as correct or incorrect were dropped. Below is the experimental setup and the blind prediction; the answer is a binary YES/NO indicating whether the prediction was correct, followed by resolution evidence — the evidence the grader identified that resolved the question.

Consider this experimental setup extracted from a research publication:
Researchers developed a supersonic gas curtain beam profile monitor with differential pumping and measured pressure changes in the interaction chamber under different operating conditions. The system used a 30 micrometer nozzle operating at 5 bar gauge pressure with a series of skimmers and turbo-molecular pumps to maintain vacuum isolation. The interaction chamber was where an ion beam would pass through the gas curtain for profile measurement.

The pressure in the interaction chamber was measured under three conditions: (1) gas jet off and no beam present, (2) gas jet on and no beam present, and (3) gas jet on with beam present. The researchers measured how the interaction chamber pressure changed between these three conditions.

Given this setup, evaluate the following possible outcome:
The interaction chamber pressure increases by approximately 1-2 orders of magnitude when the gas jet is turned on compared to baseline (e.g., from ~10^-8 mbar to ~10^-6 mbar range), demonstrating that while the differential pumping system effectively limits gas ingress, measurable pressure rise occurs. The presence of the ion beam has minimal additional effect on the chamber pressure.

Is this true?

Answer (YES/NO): NO